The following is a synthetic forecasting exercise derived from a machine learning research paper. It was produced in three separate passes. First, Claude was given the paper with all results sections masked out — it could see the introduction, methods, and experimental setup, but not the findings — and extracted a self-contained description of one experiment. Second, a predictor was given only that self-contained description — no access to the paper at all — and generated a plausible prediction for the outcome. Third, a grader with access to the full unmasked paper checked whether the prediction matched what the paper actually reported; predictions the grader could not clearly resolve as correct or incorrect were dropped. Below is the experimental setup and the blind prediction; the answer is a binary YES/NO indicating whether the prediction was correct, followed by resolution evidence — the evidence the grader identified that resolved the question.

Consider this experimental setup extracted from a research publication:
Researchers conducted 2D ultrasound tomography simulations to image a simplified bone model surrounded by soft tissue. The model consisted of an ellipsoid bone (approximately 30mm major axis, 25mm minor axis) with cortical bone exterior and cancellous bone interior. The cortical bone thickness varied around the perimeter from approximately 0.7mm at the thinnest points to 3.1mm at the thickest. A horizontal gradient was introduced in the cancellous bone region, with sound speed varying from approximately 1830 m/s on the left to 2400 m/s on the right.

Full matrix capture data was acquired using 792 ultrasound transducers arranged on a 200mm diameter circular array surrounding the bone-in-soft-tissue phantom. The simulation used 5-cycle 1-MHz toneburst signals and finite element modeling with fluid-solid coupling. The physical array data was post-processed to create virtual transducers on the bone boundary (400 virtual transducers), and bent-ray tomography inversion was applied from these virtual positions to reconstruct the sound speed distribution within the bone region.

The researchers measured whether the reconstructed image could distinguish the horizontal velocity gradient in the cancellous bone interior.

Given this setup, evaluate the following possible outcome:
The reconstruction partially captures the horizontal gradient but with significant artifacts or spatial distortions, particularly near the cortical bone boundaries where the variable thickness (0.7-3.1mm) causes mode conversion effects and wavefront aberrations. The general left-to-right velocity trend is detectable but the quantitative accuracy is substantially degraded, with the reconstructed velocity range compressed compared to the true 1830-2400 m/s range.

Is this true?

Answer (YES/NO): NO